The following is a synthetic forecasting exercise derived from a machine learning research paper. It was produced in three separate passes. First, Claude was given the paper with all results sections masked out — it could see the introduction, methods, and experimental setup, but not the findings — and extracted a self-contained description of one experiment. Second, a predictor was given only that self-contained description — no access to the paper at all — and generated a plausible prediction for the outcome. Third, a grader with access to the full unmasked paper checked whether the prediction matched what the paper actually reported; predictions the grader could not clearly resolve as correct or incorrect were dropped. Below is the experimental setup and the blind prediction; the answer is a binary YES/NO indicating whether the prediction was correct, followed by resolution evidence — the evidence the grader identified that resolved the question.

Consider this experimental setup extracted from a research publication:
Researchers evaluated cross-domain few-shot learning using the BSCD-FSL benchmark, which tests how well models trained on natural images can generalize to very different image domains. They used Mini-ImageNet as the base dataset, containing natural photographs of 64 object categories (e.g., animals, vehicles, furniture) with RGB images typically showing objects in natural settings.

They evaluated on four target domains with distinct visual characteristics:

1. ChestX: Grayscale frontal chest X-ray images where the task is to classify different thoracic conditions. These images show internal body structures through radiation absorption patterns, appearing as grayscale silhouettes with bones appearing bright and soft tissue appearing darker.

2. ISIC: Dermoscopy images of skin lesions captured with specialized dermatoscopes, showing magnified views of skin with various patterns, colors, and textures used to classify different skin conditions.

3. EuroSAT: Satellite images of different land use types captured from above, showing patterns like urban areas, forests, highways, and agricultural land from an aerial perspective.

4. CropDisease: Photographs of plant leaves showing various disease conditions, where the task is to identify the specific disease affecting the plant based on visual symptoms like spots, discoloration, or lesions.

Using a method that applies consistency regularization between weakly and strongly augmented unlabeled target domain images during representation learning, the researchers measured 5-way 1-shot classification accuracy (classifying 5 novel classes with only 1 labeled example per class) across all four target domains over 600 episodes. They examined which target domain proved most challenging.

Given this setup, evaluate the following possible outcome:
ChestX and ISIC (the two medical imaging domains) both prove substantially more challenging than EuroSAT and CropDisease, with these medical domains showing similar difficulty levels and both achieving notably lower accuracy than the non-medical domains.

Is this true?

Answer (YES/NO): NO